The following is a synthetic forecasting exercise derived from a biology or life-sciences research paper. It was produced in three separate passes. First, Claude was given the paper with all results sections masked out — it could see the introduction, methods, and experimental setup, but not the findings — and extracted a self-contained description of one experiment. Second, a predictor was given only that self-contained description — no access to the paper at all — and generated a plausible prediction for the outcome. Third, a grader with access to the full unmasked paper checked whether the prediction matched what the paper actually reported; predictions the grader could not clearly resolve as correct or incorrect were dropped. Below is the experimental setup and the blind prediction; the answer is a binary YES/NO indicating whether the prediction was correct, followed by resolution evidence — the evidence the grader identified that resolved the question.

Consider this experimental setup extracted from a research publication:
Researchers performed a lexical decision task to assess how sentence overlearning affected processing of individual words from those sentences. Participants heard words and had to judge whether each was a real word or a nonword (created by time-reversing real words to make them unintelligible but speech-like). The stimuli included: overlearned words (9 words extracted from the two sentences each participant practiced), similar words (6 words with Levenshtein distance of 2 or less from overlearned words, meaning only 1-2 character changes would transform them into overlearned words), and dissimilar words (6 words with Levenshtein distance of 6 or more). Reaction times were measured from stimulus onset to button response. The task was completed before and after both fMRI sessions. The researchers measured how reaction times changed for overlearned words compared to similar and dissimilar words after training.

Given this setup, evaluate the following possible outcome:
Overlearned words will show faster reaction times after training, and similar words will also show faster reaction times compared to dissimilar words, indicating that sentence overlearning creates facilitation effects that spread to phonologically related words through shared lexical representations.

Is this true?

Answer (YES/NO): NO